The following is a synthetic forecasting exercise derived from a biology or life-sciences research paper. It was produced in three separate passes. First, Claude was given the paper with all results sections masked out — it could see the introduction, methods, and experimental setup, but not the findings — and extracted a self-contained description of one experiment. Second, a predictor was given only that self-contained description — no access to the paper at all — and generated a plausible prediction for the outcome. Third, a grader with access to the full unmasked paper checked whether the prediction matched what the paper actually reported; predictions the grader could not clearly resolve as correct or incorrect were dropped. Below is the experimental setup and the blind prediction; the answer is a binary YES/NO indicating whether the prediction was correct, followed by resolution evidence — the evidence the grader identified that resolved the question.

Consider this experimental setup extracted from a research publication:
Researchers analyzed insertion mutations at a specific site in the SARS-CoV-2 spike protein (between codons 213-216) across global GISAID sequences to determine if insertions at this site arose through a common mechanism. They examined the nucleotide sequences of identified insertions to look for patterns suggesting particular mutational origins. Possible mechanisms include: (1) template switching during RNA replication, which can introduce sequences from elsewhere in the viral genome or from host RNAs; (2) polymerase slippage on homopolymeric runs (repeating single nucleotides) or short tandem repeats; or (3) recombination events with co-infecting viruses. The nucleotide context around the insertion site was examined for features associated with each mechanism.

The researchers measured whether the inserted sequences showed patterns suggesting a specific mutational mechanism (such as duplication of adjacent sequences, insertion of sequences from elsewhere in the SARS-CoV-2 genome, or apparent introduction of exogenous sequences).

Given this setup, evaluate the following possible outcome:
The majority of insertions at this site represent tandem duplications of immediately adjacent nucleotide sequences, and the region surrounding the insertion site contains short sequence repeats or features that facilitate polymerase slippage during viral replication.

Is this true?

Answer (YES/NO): NO